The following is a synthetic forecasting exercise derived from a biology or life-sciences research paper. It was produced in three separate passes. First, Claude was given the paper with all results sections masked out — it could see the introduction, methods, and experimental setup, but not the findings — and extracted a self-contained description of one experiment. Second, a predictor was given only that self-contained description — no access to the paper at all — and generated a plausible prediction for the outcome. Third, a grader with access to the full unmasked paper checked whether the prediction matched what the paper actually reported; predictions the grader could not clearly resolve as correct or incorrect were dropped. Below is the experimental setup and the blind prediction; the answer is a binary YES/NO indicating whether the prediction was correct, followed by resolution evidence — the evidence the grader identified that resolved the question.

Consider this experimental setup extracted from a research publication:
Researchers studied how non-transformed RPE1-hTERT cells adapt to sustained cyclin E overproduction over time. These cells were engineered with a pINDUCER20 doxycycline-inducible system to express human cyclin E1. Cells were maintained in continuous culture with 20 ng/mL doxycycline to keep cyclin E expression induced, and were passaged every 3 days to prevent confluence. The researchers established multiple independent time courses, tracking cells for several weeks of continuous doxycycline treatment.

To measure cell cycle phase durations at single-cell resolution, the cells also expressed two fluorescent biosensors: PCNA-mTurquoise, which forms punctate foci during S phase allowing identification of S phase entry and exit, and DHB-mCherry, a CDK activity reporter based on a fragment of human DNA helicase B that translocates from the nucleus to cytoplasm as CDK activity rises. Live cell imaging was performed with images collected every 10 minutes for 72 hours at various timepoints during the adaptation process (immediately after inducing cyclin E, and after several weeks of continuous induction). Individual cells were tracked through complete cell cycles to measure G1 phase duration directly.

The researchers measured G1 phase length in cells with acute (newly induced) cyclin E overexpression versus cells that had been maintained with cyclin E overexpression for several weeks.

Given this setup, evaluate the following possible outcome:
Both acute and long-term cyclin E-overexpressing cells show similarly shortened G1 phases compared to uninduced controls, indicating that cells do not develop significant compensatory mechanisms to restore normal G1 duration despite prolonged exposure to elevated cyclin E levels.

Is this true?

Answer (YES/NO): NO